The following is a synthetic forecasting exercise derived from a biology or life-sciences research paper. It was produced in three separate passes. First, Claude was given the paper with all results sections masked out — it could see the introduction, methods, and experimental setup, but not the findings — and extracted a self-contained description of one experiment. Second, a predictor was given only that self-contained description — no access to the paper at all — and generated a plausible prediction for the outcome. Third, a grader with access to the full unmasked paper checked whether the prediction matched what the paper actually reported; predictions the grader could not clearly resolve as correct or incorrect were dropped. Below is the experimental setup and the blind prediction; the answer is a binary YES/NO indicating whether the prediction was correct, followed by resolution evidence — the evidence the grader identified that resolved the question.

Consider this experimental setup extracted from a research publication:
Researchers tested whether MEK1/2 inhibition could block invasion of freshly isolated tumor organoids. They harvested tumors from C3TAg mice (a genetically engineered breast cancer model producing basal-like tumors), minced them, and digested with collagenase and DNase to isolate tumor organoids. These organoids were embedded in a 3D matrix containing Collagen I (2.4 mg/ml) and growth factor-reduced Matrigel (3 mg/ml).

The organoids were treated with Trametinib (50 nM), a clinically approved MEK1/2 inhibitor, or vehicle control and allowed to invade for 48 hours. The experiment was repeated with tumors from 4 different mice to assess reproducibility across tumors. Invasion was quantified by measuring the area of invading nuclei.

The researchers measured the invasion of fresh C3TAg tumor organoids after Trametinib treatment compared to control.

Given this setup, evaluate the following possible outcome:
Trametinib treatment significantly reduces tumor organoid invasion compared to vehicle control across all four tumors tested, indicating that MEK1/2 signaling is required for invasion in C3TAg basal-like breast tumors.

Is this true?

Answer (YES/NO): YES